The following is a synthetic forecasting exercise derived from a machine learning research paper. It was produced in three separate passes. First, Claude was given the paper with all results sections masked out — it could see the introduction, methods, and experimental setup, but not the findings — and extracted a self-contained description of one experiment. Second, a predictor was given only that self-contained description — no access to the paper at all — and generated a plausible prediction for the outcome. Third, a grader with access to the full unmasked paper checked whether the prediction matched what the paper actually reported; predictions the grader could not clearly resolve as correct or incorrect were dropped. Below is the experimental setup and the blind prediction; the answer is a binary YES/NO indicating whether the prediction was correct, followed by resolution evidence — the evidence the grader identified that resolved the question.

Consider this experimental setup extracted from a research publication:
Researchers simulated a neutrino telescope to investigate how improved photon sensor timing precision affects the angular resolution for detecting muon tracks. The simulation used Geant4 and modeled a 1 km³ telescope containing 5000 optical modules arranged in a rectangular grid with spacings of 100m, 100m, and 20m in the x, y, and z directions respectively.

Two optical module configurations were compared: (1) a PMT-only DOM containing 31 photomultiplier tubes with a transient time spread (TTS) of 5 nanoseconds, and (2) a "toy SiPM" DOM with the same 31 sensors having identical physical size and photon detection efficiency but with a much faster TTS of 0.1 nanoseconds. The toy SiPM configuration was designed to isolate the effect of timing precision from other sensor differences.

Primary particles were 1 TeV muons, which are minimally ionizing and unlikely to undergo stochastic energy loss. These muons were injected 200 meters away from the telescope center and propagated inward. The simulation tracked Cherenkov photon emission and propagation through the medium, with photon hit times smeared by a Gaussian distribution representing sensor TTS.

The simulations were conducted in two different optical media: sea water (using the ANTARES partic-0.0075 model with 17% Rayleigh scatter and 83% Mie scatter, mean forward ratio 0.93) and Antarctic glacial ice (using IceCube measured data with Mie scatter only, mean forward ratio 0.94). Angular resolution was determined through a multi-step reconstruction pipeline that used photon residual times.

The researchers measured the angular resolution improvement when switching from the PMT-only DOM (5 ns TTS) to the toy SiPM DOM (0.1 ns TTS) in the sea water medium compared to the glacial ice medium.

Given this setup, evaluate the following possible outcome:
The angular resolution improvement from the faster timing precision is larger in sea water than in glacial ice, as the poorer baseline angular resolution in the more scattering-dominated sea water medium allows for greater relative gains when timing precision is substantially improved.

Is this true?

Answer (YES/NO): YES